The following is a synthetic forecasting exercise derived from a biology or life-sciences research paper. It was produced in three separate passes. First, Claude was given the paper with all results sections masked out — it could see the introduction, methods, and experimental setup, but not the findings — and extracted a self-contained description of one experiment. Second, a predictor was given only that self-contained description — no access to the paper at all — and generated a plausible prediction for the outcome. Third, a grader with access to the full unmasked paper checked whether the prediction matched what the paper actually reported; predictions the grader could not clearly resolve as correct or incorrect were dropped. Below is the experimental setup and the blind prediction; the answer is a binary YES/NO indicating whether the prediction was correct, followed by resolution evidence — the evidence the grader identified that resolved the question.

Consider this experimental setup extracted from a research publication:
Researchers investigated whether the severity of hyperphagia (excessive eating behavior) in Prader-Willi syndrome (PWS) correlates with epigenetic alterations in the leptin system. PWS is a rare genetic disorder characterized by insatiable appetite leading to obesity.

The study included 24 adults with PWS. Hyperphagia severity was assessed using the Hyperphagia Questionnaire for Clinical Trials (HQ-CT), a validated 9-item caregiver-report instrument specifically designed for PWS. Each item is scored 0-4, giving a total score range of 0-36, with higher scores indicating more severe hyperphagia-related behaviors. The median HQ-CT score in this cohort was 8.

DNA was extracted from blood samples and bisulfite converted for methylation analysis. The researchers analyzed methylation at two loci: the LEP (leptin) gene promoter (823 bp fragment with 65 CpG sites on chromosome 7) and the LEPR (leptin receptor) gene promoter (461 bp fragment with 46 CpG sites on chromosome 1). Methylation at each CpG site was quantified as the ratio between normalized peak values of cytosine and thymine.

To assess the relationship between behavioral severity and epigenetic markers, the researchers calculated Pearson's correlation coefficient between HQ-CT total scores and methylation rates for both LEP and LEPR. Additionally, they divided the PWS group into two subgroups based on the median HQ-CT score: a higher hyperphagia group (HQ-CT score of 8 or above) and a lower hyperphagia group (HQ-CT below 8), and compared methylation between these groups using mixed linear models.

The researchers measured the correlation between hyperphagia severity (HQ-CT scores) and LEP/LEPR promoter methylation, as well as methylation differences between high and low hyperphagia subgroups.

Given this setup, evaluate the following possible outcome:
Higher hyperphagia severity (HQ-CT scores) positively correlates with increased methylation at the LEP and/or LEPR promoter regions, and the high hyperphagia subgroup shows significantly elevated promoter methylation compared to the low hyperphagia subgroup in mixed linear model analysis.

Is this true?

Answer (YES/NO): NO